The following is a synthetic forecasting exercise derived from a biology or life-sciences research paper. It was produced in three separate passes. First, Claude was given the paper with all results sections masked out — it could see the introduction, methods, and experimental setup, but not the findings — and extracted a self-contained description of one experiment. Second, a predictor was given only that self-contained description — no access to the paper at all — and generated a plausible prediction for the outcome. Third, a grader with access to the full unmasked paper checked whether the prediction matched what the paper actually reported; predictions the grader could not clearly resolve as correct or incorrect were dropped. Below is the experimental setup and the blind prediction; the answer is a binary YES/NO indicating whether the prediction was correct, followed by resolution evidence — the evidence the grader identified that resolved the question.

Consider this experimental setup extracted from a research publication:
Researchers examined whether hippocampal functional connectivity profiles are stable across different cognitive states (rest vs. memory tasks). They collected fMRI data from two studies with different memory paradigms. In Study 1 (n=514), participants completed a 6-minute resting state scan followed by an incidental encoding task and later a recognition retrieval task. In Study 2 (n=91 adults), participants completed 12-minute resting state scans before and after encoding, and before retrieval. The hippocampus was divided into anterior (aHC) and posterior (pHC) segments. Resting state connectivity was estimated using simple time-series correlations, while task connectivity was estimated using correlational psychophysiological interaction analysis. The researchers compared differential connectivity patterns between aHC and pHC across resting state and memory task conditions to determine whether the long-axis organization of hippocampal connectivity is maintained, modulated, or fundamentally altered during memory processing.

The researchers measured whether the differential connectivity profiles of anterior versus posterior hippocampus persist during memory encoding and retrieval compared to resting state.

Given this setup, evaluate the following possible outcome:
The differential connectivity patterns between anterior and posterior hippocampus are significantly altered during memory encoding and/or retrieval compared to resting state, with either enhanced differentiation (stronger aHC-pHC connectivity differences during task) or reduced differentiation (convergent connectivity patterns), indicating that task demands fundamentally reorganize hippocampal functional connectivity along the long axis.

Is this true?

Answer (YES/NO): NO